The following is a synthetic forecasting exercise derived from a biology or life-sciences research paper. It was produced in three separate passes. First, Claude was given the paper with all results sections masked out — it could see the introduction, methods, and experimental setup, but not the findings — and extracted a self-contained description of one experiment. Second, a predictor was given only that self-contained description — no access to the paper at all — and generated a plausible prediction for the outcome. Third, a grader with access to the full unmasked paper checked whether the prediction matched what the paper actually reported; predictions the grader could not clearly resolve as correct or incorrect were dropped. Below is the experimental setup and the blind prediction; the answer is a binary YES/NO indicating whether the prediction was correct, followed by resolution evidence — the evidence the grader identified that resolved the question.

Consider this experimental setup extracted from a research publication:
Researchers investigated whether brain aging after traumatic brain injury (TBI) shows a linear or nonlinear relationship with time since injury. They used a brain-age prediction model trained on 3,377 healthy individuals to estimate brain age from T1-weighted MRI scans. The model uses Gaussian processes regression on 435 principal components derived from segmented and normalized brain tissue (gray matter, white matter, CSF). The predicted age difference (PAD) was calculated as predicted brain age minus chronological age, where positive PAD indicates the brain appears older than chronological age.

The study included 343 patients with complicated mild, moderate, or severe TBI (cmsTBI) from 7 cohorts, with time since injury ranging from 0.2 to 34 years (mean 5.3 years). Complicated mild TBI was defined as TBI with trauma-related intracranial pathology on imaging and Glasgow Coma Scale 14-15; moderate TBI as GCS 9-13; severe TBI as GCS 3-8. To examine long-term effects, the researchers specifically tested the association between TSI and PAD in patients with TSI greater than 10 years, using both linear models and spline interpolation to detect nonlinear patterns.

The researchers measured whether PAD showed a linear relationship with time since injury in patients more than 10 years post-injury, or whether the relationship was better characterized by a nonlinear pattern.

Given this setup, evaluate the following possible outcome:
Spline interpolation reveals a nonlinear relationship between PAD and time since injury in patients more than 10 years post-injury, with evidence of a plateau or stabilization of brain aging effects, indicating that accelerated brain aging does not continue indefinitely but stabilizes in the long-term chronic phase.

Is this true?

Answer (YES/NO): NO